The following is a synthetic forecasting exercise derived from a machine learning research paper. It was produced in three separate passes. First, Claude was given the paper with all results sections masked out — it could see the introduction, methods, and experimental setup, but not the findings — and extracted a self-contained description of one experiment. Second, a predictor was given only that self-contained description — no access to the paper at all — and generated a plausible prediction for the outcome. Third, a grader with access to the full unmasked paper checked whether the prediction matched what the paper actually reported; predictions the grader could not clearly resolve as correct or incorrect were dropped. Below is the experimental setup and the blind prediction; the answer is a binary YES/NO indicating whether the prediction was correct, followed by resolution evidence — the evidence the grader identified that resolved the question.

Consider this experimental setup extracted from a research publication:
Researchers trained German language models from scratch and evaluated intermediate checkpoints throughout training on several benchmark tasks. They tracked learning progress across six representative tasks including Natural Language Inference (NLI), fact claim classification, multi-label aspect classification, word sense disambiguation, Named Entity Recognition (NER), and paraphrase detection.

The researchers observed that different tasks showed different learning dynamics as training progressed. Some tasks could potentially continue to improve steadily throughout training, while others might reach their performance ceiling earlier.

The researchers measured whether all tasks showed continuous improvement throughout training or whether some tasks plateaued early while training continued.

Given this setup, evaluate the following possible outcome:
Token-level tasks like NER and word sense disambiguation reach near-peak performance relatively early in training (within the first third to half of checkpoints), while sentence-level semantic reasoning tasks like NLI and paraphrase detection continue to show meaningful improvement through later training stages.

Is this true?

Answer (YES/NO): NO